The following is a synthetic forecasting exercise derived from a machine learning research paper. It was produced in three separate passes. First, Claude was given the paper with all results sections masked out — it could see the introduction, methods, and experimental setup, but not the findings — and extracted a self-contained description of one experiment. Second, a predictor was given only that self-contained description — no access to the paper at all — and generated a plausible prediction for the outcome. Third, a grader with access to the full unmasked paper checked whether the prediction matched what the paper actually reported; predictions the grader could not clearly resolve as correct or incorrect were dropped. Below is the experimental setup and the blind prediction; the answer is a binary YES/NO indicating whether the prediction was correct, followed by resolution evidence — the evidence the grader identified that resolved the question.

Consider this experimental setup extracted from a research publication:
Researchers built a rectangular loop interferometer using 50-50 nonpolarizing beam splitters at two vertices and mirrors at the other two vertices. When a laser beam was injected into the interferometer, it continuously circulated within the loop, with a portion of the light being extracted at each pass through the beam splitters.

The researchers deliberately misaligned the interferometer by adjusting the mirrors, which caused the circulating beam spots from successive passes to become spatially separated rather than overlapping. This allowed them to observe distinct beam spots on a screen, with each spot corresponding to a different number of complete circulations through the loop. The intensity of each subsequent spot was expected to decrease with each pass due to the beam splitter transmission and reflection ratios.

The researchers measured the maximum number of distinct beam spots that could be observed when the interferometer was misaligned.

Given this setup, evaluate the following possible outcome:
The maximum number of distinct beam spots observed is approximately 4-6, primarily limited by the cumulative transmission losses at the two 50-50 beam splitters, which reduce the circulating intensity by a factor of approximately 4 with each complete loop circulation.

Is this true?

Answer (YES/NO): NO